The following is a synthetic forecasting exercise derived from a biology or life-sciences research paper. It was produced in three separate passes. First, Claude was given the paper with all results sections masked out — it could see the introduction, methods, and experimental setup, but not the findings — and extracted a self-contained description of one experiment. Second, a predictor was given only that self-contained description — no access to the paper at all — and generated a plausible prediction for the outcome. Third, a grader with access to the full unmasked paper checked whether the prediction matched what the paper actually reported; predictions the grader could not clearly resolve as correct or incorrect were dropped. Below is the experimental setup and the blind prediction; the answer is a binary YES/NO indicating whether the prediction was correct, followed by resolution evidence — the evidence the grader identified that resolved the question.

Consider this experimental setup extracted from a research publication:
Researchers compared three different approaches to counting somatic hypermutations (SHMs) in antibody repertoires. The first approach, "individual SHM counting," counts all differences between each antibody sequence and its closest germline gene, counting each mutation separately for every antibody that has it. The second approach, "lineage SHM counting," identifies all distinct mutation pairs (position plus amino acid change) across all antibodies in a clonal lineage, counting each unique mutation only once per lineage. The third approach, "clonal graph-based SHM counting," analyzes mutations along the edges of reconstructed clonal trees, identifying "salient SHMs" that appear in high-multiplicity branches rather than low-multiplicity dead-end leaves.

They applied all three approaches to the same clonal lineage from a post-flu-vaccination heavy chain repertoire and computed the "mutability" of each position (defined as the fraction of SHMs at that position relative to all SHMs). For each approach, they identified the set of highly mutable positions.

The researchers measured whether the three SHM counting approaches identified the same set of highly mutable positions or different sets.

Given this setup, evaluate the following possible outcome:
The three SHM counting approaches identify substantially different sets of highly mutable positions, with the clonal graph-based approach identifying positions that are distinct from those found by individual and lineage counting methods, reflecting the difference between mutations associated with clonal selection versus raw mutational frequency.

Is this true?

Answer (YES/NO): YES